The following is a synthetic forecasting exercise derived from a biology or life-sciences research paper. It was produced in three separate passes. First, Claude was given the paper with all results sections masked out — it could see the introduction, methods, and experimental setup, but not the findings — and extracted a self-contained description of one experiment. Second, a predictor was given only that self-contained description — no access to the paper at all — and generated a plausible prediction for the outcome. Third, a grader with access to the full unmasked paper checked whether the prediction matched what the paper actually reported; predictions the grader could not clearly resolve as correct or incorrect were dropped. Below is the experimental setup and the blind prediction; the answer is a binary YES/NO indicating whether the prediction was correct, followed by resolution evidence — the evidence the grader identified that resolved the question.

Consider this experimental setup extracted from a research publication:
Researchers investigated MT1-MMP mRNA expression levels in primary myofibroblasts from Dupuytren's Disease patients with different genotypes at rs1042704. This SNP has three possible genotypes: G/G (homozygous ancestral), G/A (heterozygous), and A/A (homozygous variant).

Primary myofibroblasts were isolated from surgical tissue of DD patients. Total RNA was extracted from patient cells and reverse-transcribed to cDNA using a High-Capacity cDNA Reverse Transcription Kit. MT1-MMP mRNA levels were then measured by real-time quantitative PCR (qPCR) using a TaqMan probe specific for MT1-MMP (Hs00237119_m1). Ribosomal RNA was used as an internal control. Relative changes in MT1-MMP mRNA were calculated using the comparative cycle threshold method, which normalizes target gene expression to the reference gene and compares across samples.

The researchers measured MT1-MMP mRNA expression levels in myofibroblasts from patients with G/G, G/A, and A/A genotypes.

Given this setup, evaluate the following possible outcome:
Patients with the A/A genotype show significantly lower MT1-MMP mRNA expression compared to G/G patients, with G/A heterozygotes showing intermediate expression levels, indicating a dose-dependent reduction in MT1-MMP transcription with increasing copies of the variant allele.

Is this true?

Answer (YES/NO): NO